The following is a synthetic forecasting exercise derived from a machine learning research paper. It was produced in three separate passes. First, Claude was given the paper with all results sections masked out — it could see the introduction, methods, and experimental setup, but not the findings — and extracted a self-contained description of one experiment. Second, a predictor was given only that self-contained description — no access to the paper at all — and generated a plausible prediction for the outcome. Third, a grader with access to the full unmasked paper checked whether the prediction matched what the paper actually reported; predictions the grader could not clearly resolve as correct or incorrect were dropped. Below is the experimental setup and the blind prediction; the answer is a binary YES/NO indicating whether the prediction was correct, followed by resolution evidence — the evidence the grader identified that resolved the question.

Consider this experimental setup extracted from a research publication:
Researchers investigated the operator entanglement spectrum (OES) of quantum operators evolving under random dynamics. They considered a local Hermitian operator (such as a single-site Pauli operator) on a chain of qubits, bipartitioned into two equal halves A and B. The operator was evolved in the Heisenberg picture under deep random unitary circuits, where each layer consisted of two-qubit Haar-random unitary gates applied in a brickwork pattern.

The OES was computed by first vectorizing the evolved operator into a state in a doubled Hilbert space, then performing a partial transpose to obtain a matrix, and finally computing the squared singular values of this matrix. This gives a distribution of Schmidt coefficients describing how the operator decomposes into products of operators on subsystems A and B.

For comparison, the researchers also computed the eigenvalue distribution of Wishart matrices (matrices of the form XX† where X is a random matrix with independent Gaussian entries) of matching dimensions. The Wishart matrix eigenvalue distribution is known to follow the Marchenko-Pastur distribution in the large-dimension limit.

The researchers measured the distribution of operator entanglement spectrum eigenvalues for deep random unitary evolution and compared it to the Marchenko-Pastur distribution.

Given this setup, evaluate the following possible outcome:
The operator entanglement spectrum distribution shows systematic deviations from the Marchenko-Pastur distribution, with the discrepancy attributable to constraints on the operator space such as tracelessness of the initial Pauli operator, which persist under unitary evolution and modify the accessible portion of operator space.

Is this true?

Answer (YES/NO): NO